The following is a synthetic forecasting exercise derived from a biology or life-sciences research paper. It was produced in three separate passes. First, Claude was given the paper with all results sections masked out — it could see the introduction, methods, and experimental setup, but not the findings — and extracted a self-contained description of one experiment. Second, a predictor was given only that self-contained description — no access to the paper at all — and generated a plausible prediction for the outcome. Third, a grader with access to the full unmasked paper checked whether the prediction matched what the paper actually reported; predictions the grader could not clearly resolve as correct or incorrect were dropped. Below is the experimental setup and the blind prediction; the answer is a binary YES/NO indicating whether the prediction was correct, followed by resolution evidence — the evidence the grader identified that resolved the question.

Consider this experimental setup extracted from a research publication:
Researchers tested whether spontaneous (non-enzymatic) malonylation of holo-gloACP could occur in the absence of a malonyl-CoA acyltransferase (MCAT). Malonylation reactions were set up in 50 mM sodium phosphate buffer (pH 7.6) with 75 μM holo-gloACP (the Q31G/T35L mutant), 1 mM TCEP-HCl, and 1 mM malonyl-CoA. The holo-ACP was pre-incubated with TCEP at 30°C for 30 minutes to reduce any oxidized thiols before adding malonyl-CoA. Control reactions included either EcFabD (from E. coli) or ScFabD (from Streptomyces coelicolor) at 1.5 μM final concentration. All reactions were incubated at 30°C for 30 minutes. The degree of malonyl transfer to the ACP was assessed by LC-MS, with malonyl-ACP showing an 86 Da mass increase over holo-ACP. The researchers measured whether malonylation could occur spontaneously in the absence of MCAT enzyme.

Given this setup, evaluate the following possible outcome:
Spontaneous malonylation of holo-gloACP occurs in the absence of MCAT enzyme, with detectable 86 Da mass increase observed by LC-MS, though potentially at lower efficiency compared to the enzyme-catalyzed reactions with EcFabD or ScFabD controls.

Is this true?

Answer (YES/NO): YES